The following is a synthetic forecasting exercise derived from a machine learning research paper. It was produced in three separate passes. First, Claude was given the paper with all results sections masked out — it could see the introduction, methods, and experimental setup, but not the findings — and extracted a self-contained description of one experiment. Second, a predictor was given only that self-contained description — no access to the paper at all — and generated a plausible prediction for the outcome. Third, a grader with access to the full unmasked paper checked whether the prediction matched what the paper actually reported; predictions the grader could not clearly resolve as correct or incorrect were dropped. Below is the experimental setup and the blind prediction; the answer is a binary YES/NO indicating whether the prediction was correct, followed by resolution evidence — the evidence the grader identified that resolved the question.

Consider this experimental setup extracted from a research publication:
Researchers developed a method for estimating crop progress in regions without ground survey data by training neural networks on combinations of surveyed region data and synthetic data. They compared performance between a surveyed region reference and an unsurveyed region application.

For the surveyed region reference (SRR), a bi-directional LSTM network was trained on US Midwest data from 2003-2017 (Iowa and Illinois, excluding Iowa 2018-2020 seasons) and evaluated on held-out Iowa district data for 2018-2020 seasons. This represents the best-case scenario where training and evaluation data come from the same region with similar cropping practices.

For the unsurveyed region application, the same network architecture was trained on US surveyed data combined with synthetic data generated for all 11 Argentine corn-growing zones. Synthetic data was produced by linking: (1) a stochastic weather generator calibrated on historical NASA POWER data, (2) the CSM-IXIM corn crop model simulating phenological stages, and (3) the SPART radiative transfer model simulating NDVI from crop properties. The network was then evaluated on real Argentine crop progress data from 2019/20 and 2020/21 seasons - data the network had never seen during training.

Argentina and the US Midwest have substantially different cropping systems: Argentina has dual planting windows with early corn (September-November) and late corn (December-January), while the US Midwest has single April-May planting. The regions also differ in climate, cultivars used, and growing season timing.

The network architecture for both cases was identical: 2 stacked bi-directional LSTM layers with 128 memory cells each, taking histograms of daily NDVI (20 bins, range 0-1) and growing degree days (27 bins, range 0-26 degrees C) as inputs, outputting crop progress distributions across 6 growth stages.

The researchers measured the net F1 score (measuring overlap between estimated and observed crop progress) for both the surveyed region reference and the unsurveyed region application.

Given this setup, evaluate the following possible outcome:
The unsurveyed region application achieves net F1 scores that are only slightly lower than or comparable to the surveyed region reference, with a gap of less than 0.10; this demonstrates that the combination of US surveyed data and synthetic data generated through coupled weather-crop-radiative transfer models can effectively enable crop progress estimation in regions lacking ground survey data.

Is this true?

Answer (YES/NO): NO